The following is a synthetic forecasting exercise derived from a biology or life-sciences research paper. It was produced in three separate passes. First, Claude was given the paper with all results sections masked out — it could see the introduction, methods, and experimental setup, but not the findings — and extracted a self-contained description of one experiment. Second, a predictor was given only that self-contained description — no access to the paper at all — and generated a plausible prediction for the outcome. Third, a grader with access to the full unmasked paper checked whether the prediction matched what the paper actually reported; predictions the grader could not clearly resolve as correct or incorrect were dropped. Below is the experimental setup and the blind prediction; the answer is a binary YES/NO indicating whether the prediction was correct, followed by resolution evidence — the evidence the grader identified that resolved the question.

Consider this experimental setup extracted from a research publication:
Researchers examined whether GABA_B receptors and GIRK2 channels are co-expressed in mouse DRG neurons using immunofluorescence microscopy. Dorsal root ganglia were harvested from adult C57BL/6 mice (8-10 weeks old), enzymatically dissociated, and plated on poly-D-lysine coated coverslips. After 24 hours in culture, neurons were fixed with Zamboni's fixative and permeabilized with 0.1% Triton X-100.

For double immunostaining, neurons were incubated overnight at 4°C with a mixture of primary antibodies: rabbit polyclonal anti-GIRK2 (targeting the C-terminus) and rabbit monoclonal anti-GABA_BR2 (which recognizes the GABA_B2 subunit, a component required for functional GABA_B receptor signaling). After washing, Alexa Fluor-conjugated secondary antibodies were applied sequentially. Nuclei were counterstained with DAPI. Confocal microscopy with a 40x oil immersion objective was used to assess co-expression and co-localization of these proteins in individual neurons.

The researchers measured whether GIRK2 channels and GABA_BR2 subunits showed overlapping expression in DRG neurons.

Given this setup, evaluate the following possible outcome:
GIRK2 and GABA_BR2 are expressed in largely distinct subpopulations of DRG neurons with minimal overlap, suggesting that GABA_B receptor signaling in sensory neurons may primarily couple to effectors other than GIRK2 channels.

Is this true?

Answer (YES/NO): NO